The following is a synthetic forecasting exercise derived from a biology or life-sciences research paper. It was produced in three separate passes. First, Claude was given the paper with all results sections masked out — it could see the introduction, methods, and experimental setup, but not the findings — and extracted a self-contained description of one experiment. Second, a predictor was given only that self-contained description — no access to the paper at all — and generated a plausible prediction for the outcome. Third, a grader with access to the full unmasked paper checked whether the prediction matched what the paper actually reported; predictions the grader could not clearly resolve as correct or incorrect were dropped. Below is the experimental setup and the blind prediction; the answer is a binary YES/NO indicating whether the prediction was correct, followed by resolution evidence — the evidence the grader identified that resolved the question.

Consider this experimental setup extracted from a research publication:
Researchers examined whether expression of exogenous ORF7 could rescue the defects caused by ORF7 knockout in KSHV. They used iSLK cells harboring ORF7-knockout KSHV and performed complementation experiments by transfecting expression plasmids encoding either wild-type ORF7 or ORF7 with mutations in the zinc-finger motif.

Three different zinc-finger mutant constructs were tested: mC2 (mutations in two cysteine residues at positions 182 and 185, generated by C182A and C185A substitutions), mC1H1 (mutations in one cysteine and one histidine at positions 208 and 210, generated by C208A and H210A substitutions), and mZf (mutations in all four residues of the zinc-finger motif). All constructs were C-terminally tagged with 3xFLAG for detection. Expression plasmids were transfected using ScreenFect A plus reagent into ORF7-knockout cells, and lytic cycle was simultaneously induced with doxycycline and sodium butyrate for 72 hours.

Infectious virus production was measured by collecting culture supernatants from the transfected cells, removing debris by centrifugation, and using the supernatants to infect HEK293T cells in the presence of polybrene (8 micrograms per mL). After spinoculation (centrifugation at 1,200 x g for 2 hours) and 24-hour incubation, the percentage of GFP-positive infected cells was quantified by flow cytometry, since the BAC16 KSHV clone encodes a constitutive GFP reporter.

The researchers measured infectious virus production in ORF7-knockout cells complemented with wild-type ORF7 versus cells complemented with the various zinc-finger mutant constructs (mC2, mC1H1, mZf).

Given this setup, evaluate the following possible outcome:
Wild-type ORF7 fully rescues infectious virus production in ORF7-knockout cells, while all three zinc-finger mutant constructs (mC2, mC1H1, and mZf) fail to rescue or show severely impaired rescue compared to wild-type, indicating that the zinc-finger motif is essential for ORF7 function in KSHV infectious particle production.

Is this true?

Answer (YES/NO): YES